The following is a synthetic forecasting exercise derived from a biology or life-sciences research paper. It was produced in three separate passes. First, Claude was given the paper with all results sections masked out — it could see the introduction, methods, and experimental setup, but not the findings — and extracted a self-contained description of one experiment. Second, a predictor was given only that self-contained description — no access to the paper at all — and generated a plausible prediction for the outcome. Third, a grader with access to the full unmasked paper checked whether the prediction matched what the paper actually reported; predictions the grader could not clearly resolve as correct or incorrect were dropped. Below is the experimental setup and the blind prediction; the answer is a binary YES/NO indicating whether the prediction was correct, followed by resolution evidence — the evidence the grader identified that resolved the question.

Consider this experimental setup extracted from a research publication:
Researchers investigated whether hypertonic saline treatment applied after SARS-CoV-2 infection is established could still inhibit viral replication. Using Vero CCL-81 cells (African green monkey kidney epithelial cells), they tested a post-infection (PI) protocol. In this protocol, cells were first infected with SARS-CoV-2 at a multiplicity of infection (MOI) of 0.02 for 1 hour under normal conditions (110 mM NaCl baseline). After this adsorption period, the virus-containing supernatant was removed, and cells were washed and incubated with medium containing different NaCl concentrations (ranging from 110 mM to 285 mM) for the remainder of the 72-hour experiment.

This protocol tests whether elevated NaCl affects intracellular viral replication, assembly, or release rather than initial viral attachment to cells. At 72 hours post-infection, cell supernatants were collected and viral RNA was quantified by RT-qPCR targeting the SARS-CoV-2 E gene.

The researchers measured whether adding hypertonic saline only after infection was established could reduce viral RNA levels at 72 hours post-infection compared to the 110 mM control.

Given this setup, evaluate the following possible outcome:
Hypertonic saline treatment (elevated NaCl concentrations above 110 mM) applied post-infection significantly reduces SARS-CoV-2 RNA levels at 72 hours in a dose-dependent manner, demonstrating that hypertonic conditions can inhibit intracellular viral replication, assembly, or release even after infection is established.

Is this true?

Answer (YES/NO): YES